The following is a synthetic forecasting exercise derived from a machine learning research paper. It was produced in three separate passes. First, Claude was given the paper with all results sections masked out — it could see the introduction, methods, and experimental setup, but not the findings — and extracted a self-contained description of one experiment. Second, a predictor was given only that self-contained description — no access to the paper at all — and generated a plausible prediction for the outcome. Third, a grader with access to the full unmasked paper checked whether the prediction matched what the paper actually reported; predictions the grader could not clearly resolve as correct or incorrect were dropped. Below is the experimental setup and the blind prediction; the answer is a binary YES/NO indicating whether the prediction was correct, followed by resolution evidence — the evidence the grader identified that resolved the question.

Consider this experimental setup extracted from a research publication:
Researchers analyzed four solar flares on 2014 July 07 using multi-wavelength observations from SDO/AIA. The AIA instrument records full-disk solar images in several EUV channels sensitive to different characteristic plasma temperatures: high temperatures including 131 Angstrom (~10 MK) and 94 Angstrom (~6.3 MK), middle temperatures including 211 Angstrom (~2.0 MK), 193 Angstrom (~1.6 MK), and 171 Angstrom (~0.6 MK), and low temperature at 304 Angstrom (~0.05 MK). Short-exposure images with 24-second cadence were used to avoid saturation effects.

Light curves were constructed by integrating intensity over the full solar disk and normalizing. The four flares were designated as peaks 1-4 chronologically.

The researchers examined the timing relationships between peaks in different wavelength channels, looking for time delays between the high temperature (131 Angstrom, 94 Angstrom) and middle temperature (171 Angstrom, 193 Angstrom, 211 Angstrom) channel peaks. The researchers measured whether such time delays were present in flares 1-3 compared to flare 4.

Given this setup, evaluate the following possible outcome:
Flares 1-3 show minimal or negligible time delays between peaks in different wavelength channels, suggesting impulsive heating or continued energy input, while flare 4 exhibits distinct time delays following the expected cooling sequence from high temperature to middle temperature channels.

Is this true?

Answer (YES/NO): NO